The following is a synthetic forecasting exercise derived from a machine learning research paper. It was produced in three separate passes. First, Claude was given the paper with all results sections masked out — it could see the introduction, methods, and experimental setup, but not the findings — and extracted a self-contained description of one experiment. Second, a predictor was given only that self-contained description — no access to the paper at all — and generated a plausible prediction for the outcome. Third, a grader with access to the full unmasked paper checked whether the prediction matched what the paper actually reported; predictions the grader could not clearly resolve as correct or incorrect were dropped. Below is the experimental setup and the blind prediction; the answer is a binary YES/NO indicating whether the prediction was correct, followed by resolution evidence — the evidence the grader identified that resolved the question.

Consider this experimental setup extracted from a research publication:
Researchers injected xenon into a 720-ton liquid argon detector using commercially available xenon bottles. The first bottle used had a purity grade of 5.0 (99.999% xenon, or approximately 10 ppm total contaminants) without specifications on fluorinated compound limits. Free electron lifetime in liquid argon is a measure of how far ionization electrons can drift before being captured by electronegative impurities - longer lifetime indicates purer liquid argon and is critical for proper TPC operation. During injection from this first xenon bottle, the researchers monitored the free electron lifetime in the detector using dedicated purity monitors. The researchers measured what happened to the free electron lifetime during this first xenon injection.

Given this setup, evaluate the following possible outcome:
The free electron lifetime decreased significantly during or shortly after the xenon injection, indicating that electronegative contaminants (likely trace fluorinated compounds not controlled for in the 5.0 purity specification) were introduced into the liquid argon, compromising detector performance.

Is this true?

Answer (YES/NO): YES